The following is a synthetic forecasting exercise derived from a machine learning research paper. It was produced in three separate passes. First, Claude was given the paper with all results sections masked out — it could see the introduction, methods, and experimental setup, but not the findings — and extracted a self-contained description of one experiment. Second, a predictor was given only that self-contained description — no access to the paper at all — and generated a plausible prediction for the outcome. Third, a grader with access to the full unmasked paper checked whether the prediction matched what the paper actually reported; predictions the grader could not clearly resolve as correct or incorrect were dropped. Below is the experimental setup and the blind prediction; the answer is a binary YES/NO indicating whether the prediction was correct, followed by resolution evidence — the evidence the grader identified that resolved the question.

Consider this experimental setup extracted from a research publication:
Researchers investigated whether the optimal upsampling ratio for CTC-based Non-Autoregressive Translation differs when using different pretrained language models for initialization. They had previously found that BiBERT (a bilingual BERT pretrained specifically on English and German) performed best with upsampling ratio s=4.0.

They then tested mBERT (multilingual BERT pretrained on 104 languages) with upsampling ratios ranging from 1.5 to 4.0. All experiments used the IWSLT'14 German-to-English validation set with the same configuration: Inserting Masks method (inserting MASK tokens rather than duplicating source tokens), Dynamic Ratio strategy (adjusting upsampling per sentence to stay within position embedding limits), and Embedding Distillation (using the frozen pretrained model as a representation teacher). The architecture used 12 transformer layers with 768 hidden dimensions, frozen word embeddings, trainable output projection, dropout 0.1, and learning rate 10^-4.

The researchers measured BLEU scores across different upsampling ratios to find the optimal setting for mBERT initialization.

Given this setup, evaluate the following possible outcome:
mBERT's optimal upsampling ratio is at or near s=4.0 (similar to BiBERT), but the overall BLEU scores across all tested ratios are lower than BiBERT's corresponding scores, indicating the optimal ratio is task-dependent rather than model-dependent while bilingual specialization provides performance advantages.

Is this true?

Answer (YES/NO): NO